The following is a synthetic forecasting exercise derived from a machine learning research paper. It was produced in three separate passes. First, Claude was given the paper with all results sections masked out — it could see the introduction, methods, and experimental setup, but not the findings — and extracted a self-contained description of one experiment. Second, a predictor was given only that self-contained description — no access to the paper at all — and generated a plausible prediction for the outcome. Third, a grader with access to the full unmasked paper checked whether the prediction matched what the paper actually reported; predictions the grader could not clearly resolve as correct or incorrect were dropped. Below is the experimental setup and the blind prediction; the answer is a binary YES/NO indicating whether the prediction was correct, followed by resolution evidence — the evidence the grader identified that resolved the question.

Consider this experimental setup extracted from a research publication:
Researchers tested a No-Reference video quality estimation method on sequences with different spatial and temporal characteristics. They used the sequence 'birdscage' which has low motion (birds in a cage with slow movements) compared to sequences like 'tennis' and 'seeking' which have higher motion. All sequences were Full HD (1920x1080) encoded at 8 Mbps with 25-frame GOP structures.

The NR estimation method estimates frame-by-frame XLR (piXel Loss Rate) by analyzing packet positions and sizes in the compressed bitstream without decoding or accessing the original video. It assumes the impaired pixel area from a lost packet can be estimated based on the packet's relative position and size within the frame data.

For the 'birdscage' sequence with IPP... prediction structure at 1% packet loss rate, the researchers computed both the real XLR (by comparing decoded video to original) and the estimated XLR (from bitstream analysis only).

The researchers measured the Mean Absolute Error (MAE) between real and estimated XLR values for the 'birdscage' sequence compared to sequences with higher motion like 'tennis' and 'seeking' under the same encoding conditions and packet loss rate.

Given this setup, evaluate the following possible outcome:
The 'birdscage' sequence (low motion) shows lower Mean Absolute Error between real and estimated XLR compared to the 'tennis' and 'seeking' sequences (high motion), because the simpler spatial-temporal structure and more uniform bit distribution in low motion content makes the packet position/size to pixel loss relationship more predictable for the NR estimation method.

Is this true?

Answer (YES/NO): NO